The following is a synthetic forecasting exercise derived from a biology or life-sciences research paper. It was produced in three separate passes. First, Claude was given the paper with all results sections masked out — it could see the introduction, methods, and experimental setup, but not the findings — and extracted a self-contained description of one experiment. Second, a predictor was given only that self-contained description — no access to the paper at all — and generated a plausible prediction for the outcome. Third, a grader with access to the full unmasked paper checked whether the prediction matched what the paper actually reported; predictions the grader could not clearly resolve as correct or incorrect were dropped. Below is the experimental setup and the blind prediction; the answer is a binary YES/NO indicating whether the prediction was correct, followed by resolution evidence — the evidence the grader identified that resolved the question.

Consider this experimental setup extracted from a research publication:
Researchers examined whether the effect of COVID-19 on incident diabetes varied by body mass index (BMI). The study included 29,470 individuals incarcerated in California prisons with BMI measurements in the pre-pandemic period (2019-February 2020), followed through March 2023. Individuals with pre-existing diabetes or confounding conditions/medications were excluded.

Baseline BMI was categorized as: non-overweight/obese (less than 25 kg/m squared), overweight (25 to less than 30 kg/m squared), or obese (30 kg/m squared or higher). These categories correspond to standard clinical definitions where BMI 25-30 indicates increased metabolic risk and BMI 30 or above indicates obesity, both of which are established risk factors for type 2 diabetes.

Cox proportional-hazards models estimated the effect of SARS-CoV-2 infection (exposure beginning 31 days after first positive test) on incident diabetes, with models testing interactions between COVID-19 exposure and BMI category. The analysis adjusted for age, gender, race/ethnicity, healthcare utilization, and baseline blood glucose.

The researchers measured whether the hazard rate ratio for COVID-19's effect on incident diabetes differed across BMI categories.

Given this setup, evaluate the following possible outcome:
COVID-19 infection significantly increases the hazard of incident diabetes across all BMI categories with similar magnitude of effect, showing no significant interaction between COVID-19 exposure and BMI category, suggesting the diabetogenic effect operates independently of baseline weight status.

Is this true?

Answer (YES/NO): YES